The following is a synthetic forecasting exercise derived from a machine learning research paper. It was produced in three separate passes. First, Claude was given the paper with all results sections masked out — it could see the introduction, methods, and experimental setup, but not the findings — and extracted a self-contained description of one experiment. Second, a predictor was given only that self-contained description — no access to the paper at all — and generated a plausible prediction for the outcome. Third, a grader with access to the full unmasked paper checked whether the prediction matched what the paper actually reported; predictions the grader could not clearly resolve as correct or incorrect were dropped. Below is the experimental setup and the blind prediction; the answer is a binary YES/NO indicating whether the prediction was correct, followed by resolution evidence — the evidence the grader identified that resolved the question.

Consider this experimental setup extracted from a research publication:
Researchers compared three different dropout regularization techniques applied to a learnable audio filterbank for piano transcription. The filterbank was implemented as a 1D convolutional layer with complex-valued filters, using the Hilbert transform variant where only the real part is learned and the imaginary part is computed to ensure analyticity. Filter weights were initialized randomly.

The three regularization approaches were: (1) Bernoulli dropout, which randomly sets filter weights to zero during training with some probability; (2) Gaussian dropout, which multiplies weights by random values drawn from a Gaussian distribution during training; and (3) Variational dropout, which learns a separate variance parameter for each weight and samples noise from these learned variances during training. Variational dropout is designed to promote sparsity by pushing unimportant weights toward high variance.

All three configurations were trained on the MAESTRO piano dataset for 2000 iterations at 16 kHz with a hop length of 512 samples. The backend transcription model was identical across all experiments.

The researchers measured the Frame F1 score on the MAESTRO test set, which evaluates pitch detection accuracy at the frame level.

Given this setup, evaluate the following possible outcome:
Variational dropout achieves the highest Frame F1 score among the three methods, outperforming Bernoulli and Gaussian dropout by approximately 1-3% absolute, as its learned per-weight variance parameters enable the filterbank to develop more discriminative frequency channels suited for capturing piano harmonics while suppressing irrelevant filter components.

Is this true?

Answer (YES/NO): NO